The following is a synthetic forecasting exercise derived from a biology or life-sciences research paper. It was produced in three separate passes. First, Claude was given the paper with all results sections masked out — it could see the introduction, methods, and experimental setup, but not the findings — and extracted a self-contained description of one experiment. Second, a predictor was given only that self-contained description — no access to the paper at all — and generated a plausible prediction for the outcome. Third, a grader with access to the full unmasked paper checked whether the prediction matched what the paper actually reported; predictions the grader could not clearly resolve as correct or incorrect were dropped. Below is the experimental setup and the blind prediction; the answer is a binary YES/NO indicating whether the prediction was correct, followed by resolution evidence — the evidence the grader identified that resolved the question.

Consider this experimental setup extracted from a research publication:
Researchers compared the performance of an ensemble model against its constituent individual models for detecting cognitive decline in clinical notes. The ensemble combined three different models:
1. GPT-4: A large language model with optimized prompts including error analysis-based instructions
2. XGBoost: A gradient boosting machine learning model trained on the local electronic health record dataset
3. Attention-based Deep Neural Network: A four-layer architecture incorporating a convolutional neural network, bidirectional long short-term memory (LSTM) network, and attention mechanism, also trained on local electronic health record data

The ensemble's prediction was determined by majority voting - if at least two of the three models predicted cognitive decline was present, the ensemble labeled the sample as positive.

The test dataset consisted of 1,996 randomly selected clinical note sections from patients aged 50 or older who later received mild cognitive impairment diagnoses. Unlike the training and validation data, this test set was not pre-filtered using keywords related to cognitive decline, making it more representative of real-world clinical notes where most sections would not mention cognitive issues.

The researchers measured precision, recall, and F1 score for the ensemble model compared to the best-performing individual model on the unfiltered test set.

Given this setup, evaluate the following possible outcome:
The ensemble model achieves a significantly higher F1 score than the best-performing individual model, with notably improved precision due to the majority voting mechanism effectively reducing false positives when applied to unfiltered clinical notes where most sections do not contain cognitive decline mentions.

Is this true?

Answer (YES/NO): YES